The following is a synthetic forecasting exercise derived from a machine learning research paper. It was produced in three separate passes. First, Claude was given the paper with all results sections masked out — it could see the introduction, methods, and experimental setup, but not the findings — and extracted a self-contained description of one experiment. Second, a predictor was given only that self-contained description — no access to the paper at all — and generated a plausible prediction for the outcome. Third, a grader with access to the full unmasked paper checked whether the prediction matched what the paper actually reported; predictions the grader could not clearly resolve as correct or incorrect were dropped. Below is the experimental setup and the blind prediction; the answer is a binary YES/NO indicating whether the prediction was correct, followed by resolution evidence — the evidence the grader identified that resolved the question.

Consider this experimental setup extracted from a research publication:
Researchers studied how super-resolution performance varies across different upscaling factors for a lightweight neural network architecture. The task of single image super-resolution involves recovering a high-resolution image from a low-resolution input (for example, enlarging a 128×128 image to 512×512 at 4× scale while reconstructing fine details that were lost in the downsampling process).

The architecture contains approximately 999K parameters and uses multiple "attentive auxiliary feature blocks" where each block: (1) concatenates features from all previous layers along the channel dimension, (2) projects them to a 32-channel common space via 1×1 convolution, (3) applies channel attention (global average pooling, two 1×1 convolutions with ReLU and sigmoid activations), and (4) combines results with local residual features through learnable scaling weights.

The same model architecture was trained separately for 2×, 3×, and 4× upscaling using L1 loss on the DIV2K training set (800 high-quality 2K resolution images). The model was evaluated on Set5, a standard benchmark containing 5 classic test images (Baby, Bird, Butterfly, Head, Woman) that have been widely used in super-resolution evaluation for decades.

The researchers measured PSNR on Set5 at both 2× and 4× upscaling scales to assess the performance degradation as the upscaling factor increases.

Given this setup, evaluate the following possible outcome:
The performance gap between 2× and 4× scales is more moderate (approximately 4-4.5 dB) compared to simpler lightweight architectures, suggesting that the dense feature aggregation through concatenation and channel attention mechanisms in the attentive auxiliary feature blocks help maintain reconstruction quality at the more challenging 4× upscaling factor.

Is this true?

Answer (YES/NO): NO